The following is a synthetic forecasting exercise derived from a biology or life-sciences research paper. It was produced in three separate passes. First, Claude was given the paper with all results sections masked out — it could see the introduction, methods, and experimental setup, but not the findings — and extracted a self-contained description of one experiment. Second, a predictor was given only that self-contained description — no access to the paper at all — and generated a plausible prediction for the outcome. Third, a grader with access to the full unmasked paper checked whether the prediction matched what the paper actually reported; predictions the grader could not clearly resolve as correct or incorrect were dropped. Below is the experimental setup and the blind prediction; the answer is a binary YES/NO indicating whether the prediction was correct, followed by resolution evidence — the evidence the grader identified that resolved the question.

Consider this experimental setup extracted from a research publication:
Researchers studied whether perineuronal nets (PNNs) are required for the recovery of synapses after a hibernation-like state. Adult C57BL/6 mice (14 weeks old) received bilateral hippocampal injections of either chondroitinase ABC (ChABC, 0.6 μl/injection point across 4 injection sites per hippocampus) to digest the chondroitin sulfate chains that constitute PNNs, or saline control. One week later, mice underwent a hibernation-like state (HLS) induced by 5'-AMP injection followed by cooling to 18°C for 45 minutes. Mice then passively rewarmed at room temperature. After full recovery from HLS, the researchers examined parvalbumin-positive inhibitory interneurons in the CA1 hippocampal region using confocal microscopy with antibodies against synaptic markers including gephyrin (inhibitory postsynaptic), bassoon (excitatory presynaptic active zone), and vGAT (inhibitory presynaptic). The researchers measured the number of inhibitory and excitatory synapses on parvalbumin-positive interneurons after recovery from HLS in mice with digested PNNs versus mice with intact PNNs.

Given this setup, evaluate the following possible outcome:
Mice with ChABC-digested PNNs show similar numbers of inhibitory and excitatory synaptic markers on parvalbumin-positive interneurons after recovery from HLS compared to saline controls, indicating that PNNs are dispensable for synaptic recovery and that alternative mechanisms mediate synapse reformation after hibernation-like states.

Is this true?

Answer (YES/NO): NO